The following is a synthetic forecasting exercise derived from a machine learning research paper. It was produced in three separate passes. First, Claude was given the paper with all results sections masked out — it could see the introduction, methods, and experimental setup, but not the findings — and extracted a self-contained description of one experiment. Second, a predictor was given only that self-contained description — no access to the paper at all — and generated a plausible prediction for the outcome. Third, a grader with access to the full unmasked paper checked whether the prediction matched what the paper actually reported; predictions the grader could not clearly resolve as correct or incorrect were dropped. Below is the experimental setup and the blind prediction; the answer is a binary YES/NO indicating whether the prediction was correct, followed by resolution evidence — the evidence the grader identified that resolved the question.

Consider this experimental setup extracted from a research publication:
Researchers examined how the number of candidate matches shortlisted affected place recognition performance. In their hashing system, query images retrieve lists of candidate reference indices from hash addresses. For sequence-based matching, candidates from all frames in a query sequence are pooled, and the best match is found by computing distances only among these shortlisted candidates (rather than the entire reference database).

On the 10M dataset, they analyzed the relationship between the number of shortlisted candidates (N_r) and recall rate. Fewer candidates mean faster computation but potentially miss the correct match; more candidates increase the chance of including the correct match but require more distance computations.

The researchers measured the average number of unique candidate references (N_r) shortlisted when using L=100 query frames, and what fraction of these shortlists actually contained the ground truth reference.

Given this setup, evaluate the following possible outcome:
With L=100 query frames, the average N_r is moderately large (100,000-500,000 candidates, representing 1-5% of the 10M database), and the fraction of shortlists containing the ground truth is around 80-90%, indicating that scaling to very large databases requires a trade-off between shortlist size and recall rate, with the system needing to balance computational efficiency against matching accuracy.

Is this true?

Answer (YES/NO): NO